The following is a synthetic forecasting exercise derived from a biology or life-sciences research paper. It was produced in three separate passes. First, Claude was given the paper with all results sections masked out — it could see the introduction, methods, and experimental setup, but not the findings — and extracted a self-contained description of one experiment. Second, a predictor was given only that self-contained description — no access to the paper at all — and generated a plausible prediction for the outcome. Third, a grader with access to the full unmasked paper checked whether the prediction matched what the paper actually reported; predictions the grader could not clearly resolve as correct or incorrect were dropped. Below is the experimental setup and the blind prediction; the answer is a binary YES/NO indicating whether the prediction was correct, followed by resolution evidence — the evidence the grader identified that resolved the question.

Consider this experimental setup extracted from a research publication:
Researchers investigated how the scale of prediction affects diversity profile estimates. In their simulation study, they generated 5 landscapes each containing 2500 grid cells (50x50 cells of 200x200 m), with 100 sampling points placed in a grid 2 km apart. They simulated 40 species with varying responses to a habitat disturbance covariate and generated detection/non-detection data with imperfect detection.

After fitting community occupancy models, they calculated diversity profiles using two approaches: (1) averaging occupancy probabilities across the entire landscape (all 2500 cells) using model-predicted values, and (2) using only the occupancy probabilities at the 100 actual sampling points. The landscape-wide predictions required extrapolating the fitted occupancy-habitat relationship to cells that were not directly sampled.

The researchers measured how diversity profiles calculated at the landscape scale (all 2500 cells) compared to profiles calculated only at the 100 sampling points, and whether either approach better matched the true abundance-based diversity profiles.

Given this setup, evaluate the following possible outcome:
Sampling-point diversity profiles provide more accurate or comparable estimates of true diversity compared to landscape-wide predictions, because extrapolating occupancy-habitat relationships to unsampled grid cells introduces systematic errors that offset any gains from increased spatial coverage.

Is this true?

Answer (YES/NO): NO